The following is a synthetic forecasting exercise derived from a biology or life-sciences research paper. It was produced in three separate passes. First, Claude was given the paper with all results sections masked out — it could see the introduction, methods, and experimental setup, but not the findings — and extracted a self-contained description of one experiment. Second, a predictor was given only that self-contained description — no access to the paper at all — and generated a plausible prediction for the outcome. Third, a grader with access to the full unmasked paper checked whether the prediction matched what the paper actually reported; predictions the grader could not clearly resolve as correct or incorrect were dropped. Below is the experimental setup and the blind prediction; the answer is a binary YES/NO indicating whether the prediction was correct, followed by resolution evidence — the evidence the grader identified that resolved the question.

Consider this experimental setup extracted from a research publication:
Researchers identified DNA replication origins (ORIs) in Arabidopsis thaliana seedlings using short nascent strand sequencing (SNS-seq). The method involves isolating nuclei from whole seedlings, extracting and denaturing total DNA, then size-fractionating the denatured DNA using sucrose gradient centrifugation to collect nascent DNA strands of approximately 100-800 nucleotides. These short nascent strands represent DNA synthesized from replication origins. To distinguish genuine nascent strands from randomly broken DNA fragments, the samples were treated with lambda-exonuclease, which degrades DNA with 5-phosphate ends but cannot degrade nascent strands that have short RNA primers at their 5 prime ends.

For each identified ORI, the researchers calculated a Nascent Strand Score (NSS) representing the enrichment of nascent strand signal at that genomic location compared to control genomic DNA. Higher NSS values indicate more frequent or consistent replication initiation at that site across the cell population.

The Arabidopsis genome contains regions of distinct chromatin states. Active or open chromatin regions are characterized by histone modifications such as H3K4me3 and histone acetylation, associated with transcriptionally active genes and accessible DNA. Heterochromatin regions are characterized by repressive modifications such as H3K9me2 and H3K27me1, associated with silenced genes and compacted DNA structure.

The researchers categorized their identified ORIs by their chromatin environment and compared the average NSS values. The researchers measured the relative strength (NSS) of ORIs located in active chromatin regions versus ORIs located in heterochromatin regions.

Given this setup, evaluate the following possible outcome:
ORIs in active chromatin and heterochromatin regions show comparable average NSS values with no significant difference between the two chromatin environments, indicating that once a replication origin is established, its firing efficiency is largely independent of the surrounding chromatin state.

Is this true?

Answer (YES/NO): NO